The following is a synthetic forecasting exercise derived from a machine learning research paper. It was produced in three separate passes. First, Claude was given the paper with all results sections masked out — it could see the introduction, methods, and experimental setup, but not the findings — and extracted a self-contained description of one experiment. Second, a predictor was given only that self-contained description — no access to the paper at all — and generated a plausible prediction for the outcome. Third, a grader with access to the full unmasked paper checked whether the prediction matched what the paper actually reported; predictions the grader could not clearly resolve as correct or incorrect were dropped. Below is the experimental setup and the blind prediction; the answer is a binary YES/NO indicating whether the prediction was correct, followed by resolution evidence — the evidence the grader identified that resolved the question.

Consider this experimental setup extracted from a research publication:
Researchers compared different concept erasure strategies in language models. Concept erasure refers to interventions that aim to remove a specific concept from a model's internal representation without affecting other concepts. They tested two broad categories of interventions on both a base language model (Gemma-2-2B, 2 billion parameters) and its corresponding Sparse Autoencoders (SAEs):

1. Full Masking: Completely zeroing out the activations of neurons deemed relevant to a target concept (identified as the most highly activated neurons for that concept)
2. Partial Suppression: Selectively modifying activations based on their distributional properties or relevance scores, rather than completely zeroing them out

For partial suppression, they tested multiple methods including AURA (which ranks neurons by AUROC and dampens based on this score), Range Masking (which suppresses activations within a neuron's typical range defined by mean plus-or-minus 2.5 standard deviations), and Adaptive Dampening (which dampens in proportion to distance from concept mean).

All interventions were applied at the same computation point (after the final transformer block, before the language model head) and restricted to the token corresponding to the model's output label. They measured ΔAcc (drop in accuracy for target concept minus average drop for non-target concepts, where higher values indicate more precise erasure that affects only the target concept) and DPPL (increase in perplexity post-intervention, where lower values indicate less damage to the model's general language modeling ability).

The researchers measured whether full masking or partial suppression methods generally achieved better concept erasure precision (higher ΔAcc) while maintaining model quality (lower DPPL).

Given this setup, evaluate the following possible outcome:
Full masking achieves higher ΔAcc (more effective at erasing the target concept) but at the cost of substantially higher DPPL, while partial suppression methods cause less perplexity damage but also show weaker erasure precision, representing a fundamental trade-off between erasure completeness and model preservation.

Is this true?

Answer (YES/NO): NO